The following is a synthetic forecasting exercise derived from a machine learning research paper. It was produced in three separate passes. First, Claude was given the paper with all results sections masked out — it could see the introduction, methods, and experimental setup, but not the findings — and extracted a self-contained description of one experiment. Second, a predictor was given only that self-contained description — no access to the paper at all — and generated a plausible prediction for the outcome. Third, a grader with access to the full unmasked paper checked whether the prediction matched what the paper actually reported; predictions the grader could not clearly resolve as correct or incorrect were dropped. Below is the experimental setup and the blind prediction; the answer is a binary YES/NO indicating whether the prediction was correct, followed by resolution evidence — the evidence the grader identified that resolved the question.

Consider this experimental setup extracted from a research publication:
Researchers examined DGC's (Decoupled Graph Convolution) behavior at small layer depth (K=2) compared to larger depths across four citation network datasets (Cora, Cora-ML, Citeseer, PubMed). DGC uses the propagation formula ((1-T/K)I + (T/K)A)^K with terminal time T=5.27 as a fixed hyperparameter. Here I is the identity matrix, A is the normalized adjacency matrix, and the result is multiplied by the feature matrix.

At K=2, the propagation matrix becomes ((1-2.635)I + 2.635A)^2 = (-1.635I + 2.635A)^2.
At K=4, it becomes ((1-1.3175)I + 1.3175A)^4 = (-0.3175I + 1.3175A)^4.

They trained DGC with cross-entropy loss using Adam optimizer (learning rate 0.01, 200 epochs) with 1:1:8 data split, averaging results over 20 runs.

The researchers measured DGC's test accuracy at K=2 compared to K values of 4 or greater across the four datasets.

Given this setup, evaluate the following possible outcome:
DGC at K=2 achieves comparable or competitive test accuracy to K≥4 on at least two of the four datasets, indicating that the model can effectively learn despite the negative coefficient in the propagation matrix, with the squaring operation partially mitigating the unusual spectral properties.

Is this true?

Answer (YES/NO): NO